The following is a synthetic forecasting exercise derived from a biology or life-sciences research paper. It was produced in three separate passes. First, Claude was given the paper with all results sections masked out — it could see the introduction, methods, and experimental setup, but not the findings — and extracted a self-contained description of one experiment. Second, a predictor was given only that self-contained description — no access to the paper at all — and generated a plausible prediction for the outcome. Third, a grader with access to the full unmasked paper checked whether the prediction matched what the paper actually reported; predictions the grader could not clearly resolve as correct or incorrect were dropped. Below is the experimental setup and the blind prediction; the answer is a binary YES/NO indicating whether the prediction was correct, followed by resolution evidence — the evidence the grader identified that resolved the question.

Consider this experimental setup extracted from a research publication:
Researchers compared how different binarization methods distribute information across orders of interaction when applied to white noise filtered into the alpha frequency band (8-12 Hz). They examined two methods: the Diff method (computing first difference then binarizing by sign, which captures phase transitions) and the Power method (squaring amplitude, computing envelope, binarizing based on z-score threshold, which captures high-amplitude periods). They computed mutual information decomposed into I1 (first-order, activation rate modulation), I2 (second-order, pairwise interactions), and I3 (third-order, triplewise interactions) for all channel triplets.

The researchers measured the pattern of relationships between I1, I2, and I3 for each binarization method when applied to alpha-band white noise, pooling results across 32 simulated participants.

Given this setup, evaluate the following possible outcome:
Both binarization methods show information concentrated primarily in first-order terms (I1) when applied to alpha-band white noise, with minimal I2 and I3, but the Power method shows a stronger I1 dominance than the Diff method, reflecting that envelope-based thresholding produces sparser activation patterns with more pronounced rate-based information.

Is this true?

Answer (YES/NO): NO